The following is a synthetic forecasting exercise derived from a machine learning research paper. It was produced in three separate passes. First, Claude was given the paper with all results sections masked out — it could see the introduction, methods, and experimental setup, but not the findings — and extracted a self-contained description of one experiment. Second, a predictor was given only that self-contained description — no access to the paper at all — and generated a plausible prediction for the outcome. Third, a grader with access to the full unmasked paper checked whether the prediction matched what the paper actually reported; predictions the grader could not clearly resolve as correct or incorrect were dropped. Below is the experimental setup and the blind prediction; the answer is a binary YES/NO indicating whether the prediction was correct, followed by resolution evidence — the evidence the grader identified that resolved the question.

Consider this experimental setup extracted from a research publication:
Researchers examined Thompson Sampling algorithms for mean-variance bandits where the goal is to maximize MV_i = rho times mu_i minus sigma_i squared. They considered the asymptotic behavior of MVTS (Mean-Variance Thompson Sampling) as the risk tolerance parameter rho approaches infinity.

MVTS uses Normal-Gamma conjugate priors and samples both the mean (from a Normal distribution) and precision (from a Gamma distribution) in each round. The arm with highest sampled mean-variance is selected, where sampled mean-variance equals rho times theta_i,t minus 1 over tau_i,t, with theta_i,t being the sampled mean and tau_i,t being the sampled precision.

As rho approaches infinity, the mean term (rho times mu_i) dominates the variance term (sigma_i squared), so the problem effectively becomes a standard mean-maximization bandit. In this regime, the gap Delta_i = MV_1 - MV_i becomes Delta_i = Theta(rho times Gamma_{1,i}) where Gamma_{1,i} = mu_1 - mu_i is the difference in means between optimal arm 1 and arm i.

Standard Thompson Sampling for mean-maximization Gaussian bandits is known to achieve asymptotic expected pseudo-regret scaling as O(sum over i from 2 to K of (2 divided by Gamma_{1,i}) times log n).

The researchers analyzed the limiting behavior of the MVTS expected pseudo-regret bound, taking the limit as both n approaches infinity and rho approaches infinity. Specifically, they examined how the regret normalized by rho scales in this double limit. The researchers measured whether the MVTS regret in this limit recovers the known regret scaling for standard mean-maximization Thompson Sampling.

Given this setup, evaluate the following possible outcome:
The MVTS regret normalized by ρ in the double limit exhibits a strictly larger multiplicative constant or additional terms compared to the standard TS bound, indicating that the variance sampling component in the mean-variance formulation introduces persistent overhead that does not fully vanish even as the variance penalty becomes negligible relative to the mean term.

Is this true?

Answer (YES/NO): NO